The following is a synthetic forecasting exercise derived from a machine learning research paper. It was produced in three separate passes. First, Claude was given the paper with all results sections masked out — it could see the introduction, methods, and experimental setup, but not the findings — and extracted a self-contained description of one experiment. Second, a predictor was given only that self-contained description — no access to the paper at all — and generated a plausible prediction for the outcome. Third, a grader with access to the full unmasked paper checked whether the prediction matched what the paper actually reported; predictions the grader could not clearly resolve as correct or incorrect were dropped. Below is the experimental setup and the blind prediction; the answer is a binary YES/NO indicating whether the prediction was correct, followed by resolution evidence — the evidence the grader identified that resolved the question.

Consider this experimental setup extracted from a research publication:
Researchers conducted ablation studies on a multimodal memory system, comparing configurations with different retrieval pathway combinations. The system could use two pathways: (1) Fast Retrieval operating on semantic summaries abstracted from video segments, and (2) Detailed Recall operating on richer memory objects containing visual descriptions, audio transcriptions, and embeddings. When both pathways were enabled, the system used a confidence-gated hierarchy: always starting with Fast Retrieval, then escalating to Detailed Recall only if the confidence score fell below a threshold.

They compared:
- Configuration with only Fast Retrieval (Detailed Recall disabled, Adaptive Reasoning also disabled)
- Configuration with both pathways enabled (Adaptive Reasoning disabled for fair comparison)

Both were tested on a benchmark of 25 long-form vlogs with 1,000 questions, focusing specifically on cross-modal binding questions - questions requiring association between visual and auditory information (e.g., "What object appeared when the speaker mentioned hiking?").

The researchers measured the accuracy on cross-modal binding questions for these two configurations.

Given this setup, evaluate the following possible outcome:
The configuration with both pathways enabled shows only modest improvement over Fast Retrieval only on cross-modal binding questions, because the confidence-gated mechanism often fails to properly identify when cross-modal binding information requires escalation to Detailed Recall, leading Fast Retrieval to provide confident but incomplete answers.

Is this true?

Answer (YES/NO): NO